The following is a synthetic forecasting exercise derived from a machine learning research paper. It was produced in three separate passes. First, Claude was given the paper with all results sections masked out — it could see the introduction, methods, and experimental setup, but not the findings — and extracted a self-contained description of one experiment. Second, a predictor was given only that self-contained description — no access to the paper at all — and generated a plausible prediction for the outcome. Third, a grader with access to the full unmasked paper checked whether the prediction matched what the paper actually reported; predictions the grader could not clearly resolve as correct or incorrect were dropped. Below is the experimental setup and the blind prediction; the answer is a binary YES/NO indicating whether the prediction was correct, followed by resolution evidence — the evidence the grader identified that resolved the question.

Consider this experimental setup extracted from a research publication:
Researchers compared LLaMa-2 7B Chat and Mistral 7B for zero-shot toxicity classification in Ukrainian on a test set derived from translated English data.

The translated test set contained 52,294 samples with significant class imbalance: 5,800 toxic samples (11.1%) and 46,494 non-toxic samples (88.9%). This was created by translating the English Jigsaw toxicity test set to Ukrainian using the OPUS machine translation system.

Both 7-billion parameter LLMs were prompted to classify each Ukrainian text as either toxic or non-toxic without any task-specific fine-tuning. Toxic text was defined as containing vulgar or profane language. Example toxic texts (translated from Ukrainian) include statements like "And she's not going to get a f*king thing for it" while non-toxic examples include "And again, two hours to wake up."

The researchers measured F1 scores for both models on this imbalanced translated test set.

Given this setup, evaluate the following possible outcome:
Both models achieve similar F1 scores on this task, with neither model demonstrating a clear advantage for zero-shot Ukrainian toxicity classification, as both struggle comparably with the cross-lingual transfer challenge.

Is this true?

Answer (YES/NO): NO